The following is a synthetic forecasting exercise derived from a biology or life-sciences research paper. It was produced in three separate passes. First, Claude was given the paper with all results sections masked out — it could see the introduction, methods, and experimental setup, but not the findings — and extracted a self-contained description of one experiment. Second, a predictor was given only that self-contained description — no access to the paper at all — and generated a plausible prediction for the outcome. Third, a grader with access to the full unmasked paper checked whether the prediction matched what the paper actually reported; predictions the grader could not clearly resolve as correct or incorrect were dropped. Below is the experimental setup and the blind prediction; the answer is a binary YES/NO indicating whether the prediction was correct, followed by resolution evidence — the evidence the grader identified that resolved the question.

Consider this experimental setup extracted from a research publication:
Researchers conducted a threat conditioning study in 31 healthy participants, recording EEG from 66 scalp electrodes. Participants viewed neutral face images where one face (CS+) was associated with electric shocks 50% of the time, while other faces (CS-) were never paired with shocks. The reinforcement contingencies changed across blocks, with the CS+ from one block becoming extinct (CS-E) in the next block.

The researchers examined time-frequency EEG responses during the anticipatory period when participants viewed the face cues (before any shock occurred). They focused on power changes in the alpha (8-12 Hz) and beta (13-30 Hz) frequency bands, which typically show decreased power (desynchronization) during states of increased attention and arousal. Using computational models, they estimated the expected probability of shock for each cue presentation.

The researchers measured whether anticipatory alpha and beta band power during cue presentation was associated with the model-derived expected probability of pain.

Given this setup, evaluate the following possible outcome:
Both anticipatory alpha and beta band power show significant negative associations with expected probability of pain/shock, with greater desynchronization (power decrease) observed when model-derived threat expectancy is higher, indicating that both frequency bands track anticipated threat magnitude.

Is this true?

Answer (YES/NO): YES